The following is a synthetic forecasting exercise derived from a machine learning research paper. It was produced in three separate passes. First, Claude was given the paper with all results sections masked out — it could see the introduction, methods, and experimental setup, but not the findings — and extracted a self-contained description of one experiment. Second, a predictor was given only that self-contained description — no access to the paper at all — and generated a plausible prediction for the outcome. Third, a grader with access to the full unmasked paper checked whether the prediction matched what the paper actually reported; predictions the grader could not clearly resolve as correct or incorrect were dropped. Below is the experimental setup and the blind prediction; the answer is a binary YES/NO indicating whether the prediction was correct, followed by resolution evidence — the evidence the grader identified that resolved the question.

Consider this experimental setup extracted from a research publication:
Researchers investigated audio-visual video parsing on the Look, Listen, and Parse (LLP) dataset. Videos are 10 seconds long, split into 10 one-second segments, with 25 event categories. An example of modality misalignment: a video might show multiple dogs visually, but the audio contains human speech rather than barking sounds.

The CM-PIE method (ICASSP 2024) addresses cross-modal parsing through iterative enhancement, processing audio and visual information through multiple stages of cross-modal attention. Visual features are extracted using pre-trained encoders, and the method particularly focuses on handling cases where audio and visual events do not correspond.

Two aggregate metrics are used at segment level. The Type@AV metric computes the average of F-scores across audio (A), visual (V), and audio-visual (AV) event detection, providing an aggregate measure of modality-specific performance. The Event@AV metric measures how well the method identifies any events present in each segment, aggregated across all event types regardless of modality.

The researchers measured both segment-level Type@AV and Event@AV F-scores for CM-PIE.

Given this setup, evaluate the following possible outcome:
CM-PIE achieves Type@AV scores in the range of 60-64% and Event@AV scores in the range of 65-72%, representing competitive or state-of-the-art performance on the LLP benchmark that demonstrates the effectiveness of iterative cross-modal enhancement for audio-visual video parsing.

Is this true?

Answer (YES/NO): NO